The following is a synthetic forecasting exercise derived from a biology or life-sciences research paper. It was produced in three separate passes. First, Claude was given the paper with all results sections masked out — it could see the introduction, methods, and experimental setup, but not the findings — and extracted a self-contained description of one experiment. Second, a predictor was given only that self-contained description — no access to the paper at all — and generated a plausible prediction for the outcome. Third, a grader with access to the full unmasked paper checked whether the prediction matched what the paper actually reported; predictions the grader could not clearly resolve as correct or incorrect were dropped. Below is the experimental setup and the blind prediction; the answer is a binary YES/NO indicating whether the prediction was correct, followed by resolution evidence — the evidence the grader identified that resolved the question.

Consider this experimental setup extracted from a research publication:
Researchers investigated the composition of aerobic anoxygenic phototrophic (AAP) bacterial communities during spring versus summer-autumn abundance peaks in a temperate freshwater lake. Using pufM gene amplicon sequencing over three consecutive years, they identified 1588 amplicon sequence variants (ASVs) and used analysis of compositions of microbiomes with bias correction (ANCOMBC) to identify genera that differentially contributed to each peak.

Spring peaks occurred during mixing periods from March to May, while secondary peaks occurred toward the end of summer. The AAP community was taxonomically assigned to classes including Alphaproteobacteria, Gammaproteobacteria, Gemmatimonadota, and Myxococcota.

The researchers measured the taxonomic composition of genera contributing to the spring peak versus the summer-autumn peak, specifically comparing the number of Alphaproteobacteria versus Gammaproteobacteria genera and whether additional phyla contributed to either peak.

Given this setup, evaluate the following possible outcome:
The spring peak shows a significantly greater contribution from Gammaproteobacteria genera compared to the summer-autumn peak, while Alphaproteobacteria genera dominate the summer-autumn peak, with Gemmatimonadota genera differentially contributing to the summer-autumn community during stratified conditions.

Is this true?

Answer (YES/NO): NO